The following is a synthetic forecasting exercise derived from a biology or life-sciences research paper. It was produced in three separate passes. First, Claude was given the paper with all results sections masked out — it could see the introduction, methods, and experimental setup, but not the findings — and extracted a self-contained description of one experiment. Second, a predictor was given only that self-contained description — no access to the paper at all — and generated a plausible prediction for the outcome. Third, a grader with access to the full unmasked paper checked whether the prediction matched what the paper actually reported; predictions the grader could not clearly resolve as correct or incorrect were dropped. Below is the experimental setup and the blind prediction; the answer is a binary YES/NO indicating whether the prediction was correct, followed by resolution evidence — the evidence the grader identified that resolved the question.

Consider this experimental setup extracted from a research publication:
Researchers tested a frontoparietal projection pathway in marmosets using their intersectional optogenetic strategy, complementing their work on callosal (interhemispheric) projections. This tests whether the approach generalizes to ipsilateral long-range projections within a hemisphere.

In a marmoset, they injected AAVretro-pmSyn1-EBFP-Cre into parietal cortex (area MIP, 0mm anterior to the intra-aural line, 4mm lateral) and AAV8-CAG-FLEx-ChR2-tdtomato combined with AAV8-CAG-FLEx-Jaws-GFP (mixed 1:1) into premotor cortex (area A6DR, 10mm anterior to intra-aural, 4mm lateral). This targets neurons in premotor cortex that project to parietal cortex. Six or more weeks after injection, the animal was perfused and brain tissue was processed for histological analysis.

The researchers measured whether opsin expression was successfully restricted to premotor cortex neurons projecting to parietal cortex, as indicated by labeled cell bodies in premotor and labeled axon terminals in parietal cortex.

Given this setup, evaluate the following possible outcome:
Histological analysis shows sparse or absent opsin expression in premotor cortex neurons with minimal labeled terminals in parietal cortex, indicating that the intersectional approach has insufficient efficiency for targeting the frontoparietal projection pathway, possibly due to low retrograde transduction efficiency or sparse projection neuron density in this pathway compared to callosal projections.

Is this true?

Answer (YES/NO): NO